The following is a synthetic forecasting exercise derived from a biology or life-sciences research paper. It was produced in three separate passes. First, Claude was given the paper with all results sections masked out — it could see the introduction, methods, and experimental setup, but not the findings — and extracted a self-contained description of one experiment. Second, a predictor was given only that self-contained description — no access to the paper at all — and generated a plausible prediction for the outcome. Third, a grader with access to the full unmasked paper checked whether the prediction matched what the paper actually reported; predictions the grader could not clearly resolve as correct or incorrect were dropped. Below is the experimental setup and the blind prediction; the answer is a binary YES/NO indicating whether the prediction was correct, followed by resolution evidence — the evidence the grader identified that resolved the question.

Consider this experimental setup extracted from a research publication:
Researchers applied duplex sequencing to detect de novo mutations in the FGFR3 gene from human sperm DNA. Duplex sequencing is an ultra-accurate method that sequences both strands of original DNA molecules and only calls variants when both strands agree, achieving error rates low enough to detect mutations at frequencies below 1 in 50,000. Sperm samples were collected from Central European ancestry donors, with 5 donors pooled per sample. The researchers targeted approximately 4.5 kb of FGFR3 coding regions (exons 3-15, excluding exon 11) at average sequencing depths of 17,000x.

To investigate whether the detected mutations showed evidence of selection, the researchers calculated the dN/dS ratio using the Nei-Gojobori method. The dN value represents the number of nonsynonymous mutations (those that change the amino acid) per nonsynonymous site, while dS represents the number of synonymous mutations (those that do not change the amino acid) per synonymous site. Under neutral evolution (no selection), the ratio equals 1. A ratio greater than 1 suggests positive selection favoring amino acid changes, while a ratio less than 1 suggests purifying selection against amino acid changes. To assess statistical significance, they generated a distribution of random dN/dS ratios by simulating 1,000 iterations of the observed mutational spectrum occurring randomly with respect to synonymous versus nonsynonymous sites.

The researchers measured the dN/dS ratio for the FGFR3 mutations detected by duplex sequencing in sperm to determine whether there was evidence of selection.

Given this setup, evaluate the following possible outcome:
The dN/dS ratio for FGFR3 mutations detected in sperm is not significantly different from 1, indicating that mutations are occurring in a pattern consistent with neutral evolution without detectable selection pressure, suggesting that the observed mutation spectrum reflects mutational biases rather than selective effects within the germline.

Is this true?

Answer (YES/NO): NO